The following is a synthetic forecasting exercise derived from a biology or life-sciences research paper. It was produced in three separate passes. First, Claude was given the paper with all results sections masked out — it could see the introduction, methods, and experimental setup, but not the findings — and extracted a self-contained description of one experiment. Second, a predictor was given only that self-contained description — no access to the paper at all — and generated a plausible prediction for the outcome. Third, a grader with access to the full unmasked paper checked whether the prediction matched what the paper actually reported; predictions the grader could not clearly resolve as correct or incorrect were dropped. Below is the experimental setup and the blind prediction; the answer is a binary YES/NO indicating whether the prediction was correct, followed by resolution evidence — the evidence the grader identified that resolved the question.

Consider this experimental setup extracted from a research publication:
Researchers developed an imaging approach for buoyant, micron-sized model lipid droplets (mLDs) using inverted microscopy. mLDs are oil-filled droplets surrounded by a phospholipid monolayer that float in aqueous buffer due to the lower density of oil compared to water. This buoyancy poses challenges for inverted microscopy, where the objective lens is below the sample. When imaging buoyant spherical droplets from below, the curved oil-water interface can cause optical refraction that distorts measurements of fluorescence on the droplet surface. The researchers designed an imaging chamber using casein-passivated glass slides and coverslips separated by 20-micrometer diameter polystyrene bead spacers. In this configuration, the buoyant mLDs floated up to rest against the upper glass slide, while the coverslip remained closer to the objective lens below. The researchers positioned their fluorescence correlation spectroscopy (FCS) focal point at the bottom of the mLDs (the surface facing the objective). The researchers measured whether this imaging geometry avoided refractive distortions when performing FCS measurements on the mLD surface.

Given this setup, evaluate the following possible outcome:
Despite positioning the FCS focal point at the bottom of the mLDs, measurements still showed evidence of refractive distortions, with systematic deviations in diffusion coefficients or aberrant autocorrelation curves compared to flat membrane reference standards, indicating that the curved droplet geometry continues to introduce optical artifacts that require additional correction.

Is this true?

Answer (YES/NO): NO